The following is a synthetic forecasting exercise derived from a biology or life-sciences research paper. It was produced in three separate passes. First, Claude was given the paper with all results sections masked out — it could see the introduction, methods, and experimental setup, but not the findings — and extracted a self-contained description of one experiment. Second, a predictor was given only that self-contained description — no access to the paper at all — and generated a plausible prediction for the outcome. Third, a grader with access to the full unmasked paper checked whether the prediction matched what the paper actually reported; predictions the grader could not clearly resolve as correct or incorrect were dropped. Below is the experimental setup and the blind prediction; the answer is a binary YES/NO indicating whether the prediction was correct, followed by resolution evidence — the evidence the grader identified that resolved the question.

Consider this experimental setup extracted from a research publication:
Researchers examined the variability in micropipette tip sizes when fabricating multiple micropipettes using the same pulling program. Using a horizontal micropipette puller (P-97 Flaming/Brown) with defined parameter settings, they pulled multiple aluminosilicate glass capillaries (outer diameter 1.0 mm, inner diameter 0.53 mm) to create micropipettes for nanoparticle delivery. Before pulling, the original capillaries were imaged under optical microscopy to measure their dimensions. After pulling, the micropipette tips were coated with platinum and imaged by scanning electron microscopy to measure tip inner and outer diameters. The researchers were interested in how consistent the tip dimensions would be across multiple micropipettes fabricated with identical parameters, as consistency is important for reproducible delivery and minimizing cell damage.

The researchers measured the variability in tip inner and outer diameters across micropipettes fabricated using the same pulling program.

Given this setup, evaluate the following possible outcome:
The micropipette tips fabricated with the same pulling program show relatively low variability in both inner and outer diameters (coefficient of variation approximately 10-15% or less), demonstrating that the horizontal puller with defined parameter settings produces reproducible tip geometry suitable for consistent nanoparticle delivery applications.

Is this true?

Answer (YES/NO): NO